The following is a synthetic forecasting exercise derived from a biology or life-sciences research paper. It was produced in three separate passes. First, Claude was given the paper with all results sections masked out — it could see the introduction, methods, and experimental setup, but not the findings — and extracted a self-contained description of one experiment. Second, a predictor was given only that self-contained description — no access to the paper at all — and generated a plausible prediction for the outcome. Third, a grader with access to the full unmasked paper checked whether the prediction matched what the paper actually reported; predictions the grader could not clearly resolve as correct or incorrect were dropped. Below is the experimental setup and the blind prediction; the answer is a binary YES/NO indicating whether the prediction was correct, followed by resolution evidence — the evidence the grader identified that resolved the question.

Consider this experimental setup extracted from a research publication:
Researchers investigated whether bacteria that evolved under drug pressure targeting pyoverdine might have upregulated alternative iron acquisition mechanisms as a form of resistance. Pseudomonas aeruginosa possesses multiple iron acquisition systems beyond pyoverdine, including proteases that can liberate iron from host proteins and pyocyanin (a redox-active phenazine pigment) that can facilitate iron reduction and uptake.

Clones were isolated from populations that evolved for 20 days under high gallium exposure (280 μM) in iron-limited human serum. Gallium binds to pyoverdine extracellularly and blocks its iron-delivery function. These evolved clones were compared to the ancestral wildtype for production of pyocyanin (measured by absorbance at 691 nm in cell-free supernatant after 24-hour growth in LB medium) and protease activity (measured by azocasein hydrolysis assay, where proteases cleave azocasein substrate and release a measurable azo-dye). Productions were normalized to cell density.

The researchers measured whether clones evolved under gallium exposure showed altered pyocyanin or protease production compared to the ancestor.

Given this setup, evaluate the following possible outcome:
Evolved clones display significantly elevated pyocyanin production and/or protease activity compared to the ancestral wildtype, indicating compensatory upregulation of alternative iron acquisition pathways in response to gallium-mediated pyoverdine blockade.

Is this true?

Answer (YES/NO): NO